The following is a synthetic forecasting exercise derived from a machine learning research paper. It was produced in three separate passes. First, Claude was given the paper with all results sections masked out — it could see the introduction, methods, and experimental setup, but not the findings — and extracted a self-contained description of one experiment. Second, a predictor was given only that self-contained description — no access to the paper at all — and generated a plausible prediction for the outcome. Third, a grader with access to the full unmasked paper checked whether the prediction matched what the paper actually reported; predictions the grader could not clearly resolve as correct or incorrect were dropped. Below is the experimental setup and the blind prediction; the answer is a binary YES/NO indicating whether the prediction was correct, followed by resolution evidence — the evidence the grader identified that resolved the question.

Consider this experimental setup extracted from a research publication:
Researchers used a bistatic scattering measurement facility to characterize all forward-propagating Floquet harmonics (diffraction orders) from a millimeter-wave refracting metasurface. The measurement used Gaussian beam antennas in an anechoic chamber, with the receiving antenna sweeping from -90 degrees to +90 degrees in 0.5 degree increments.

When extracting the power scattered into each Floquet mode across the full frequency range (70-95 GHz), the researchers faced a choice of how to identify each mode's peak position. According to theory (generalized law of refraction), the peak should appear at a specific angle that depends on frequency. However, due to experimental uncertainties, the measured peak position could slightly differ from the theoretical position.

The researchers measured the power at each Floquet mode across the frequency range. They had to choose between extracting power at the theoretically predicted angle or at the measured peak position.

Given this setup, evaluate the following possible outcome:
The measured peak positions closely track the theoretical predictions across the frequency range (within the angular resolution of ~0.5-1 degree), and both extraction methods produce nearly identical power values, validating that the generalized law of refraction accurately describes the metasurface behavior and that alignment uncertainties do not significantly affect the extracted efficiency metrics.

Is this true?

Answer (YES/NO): NO